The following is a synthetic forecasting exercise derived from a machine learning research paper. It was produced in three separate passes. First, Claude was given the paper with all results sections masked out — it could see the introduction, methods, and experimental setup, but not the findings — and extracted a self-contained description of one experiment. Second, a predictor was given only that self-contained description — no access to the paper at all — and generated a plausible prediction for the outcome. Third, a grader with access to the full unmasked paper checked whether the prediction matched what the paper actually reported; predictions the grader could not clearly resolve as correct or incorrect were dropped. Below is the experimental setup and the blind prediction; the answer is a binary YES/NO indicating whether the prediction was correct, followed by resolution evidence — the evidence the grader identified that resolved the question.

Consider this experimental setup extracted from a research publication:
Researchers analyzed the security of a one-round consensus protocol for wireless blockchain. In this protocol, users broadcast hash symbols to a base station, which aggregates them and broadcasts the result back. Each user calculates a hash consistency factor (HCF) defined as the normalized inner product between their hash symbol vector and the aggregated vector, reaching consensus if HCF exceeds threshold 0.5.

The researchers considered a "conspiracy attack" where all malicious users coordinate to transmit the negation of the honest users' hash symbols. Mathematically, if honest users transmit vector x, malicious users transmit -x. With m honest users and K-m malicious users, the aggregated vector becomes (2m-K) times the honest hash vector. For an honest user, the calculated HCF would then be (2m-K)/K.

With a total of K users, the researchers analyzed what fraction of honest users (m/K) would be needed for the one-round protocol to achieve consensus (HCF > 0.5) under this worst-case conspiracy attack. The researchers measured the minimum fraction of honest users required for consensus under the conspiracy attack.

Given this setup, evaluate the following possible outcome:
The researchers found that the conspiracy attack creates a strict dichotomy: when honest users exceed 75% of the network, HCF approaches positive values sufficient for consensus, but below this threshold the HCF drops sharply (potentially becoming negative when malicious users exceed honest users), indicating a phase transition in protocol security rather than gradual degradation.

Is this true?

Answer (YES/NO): NO